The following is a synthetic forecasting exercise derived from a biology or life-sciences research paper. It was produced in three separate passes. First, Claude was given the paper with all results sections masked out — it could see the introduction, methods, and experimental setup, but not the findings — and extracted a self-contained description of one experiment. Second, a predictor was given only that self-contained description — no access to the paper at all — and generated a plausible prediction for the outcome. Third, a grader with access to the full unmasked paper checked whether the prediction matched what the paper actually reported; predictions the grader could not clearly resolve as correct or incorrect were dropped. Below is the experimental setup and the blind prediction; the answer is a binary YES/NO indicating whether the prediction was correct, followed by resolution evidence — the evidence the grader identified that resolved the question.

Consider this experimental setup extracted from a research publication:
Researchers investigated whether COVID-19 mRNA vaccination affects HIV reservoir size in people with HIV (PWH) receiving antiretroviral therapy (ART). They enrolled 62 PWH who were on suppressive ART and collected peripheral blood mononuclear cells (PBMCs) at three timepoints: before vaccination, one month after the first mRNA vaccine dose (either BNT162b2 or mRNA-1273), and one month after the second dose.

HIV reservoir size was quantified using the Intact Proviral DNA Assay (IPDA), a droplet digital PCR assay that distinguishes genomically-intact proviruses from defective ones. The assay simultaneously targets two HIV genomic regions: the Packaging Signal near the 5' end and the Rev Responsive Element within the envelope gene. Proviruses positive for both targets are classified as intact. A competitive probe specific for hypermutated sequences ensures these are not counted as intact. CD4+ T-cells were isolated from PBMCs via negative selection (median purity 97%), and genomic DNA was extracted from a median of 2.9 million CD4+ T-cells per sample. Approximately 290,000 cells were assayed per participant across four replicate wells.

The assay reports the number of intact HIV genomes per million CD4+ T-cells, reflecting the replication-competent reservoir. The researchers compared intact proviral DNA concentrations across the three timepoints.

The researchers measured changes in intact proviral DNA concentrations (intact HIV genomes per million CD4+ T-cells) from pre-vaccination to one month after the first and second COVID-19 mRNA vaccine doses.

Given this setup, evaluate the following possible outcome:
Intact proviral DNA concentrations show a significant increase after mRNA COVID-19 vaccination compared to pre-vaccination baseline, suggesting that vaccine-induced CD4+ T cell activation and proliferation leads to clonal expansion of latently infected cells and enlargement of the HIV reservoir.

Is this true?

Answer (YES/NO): NO